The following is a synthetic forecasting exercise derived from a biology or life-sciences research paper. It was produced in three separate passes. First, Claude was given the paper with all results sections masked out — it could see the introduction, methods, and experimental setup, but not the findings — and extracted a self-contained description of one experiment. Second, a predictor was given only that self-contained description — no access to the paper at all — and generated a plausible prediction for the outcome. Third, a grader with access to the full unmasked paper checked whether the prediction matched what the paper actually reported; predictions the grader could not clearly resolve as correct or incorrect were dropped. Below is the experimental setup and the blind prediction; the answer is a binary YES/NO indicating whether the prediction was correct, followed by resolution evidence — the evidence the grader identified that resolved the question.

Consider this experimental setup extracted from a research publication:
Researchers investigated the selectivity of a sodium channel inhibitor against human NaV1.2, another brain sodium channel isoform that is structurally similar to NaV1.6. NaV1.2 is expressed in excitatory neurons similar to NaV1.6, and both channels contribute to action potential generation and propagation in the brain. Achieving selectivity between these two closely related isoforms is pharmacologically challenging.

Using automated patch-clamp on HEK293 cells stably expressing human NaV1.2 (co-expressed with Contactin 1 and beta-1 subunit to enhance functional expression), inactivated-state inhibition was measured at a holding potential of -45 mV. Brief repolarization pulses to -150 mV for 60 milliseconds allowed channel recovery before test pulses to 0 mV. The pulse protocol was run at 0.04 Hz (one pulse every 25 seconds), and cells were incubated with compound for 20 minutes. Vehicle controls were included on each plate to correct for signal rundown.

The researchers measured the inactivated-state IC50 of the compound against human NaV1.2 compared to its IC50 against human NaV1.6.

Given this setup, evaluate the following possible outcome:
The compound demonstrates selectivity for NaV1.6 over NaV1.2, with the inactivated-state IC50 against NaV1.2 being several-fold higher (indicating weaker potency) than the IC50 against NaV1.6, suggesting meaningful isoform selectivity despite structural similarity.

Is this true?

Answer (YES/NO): YES